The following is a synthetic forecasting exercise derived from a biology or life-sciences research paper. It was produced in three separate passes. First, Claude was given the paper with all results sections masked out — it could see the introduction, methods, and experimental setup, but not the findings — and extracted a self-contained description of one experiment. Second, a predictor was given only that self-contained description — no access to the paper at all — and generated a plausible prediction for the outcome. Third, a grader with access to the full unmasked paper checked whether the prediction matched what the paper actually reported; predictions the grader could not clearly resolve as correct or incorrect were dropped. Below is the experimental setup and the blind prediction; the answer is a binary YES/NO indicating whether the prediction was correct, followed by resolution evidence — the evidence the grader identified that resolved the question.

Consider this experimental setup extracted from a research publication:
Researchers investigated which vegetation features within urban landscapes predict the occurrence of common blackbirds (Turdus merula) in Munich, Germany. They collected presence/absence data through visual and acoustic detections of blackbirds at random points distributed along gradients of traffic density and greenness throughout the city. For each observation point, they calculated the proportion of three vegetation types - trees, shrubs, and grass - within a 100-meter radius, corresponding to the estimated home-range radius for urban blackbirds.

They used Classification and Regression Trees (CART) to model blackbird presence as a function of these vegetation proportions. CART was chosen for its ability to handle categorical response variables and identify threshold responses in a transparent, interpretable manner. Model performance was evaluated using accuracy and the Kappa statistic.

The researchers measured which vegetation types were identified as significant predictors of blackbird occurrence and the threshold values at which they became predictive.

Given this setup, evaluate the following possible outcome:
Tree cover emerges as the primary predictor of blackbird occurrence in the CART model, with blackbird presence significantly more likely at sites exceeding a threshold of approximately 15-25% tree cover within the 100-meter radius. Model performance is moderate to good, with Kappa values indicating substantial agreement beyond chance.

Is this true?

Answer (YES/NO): NO